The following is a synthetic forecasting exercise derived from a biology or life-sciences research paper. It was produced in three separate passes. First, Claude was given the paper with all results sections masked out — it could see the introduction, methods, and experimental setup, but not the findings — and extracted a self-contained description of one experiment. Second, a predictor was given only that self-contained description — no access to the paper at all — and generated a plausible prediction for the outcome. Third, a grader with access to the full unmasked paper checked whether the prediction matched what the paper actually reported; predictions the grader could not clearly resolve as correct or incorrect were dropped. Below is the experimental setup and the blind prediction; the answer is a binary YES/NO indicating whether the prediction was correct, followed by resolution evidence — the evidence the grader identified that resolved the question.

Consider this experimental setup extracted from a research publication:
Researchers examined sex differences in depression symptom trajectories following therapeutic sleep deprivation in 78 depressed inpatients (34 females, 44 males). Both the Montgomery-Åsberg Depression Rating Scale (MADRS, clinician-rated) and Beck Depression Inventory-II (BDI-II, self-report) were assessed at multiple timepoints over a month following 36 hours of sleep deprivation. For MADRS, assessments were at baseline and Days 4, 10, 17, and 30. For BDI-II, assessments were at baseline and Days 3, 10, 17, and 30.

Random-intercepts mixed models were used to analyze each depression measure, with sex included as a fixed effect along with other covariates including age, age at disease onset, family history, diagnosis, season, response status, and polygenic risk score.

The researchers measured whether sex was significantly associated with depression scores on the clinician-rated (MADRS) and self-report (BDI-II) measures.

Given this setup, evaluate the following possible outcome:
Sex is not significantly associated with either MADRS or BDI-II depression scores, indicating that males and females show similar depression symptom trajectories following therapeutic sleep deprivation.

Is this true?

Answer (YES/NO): NO